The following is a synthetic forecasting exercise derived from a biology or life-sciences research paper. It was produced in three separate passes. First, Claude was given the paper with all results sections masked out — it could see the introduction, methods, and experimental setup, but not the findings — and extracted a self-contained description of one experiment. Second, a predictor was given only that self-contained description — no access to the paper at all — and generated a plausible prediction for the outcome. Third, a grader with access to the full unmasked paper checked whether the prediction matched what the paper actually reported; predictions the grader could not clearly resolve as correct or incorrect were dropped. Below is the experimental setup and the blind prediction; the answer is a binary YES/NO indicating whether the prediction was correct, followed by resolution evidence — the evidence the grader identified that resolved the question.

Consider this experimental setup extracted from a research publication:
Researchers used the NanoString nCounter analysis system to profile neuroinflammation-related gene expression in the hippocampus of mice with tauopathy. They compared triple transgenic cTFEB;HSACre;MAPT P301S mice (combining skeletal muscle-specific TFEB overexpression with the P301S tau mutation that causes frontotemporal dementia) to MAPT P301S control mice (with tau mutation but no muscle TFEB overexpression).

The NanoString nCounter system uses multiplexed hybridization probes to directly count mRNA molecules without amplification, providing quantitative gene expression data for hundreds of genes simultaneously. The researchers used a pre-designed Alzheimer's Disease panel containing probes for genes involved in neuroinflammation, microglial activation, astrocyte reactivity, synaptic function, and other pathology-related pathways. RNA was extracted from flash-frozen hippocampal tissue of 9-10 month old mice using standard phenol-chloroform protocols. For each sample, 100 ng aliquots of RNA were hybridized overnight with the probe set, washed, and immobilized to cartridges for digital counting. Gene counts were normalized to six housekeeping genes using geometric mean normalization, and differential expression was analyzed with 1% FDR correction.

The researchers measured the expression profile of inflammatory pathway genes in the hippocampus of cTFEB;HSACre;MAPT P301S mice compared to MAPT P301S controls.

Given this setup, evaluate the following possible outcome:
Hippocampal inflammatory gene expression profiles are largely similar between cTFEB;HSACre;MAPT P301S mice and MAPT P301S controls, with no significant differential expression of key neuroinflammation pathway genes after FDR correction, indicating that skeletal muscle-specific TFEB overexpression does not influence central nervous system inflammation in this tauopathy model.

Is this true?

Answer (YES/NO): NO